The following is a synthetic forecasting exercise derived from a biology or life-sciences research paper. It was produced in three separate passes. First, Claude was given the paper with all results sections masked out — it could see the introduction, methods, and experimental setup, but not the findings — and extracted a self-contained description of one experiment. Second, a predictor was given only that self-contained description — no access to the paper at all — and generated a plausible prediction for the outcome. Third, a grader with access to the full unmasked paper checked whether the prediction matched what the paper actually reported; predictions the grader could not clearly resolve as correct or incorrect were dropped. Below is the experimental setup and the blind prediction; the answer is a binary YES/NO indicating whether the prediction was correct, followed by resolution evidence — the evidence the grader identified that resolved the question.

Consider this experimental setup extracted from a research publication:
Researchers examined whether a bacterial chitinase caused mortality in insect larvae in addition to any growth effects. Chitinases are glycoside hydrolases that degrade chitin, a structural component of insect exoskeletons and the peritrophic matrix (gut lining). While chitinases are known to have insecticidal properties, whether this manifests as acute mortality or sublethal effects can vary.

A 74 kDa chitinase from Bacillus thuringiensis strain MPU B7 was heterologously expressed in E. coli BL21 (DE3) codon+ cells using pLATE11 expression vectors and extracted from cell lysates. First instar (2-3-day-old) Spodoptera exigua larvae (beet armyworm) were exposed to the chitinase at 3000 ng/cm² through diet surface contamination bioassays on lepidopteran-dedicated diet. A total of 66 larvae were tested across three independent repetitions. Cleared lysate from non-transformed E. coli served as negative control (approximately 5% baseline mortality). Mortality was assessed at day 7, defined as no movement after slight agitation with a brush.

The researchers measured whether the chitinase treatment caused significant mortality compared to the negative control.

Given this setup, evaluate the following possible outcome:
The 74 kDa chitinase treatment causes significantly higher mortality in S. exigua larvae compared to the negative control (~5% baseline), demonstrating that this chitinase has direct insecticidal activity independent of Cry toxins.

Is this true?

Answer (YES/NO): NO